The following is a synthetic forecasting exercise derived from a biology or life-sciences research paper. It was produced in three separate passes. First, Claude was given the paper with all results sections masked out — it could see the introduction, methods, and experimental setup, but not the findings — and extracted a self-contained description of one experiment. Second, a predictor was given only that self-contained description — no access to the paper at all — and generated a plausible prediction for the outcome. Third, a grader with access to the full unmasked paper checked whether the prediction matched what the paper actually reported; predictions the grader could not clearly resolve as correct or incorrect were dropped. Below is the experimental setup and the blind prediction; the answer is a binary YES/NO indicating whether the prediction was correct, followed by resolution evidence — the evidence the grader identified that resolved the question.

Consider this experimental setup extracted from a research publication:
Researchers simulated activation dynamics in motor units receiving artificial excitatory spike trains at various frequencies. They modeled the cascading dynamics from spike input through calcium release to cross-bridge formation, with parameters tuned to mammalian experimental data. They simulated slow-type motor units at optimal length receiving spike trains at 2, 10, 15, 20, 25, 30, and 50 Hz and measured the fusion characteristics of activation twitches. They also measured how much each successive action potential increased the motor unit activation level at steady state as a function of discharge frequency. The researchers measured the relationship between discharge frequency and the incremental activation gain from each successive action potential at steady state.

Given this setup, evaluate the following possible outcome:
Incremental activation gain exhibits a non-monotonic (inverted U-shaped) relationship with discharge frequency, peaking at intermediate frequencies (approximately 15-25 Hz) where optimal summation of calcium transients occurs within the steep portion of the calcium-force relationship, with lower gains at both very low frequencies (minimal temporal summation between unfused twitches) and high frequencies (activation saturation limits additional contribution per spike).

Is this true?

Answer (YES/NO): NO